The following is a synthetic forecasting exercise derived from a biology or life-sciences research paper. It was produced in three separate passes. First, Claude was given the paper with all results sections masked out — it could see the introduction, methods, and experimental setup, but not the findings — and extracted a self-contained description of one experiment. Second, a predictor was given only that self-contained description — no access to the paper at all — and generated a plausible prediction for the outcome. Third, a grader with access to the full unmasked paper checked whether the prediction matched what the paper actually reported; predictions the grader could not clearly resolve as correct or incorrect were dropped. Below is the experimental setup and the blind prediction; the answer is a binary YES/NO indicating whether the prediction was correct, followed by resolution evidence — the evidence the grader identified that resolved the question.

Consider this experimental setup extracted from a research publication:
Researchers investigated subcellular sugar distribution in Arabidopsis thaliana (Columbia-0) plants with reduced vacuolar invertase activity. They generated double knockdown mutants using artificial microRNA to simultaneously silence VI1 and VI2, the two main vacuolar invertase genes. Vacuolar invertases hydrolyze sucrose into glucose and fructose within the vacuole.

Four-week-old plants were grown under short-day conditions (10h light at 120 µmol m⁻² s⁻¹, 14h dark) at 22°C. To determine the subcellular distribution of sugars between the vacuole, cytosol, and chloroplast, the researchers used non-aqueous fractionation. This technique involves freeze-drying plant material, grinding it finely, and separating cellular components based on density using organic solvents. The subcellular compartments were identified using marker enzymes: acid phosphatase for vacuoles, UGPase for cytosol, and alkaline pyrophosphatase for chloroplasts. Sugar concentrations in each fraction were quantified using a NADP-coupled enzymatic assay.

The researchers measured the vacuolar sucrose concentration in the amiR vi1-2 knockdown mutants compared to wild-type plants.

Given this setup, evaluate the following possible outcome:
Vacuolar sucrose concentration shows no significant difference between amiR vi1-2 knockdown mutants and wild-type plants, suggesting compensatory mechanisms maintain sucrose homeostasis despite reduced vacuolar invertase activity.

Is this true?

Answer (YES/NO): NO